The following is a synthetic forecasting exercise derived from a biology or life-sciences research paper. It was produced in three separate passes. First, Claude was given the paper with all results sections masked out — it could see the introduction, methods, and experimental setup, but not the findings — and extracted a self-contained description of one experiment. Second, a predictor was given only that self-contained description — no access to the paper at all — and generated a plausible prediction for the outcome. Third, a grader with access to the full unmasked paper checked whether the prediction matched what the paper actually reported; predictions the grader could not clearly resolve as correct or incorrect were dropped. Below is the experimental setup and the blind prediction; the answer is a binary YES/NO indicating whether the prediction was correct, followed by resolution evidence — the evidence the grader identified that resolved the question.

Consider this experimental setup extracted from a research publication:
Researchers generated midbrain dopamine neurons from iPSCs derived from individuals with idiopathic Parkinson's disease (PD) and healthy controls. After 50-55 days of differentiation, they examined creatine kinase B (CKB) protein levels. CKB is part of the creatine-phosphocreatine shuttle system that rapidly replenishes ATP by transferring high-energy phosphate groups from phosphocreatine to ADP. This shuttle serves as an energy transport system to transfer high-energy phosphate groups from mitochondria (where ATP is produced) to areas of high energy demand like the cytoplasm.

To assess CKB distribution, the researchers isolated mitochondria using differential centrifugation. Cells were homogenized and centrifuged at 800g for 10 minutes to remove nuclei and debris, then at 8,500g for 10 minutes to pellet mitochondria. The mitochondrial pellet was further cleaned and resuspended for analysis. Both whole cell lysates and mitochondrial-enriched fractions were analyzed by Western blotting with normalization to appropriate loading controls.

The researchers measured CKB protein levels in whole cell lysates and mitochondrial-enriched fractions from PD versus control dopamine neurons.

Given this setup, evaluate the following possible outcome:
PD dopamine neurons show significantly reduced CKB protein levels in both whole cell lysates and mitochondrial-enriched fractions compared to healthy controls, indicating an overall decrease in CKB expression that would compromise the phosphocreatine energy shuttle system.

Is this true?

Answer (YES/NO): NO